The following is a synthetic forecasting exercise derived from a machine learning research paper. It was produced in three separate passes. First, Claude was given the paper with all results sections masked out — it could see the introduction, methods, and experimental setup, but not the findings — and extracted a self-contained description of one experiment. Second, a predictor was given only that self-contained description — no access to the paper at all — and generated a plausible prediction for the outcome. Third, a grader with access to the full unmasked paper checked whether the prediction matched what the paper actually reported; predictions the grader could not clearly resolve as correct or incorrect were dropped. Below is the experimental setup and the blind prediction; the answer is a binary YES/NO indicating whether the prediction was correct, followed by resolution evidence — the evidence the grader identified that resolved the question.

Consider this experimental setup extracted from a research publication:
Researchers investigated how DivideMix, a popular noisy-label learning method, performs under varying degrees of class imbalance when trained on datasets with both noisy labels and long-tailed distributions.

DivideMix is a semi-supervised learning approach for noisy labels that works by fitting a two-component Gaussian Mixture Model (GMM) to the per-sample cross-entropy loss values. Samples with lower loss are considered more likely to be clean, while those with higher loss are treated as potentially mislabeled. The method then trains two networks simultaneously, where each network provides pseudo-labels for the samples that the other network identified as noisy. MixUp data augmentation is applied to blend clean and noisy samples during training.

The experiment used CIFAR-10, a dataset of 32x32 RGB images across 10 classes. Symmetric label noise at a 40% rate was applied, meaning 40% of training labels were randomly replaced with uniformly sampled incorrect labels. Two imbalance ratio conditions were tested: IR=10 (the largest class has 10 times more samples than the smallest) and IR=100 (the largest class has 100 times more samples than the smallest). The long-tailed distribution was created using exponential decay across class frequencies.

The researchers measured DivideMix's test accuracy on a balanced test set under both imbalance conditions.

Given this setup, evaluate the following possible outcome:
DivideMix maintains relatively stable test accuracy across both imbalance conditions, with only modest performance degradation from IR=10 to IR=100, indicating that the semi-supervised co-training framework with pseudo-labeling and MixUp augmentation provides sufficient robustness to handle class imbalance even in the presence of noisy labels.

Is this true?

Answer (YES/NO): NO